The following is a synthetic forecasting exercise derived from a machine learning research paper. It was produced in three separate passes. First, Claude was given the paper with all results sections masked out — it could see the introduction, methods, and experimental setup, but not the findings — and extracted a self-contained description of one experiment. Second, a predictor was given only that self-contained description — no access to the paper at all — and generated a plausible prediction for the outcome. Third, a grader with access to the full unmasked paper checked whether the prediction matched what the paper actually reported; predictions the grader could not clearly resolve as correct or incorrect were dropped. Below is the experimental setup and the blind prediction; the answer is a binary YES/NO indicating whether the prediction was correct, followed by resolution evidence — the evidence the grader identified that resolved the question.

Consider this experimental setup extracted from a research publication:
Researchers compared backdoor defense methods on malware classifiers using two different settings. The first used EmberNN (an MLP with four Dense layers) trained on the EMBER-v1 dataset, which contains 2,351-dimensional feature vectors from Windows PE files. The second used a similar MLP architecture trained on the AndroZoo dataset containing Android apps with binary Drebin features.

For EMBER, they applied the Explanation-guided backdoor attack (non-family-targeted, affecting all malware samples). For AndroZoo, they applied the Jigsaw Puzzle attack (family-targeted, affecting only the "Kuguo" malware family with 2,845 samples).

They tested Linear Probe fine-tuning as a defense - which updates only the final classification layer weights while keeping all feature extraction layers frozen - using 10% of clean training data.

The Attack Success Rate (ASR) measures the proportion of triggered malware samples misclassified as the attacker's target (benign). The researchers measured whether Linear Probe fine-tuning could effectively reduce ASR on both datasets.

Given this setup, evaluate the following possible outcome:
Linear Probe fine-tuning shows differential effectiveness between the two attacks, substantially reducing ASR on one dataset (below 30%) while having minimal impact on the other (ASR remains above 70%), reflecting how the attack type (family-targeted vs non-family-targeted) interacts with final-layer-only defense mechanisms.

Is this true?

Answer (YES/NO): NO